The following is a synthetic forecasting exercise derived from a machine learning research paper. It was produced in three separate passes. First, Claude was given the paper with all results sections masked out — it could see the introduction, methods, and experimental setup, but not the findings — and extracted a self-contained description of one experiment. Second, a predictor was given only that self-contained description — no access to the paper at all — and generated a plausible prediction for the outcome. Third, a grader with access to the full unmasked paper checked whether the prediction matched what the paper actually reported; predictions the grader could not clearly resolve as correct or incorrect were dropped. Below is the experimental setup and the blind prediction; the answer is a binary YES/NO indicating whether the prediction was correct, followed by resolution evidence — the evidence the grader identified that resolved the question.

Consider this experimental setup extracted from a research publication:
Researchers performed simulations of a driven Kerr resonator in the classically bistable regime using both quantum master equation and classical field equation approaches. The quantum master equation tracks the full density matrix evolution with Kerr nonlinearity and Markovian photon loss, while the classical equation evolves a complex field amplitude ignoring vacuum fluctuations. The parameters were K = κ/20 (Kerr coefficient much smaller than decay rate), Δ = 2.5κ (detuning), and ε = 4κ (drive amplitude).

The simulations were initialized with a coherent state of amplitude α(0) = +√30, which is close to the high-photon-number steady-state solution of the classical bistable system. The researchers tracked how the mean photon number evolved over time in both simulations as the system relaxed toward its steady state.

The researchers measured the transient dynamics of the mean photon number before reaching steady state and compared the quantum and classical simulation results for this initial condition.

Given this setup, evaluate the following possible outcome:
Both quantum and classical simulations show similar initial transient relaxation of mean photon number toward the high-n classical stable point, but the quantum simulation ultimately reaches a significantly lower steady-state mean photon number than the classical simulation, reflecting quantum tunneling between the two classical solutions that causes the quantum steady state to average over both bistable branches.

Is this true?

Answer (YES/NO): NO